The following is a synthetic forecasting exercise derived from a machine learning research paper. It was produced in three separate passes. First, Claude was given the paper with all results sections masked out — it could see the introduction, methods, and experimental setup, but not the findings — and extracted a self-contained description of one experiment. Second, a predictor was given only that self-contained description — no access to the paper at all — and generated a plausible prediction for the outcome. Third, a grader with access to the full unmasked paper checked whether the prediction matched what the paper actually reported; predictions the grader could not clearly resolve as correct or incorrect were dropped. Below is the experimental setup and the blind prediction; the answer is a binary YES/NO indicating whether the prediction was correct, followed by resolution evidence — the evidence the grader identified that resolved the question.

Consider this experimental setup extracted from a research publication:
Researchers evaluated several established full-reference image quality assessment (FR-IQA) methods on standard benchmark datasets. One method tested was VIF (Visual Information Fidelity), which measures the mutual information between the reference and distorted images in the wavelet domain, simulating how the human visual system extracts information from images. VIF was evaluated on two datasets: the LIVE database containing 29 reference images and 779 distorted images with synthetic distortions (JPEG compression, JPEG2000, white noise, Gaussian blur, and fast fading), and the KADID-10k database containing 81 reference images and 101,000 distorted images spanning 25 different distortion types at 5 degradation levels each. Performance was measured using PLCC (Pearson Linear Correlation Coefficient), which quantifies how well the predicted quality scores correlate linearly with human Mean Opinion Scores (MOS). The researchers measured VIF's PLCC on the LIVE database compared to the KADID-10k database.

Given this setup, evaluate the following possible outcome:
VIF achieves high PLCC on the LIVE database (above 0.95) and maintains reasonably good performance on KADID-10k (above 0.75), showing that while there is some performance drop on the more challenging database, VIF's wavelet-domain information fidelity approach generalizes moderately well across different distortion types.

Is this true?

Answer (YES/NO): NO